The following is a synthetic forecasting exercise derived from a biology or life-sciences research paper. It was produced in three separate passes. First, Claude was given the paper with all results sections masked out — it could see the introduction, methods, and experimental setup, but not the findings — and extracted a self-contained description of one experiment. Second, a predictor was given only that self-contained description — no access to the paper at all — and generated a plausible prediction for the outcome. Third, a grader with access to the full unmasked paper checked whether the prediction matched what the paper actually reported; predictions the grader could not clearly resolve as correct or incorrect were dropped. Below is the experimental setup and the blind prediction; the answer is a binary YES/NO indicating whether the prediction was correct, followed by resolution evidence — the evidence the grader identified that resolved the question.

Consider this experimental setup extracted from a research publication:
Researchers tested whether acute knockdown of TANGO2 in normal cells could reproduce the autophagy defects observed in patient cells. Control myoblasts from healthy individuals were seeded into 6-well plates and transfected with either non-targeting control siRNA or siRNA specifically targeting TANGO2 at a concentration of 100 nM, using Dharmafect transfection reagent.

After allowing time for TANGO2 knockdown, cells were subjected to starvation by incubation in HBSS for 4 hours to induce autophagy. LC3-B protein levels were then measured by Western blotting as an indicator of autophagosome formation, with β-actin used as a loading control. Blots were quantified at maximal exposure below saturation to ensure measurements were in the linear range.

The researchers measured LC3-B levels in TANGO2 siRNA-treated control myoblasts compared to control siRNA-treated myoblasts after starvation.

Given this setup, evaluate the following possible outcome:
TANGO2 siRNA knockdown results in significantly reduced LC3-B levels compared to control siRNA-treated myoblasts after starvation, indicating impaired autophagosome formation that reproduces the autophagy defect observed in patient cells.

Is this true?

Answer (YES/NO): YES